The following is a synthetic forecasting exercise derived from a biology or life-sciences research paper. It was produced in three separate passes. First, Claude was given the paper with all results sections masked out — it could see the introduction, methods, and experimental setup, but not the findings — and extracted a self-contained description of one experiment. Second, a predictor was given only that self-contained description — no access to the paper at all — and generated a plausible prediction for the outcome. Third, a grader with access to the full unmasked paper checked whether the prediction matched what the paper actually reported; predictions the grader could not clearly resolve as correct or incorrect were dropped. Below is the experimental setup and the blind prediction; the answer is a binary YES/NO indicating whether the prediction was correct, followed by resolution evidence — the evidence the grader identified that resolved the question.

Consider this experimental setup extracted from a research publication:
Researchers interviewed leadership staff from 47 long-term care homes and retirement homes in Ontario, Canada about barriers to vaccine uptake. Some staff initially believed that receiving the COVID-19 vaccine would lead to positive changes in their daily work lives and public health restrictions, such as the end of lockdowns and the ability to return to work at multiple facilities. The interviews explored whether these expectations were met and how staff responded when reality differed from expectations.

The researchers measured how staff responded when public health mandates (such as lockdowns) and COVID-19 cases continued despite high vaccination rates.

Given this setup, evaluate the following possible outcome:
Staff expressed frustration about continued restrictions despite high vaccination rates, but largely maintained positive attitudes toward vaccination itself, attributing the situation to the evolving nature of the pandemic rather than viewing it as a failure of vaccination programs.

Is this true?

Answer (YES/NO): NO